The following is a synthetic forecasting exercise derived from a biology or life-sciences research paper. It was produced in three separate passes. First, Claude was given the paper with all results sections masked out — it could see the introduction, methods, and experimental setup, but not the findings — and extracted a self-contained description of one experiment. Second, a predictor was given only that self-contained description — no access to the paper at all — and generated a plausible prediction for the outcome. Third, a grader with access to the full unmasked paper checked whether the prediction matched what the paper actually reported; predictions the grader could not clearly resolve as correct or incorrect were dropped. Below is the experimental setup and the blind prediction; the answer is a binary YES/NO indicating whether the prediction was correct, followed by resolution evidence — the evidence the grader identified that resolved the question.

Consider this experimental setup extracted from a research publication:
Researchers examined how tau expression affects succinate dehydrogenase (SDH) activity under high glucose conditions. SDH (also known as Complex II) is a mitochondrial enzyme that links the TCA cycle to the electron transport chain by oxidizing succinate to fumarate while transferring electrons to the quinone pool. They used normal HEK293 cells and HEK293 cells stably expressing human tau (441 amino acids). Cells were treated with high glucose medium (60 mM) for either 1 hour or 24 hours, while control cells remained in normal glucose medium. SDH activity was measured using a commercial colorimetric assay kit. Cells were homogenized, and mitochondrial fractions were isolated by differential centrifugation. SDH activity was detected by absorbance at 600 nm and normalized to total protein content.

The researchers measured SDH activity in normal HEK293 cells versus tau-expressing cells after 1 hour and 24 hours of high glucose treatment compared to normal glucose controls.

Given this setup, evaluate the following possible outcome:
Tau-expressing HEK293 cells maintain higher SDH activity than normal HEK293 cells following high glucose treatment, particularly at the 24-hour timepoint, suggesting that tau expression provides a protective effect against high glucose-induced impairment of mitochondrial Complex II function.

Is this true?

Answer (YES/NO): NO